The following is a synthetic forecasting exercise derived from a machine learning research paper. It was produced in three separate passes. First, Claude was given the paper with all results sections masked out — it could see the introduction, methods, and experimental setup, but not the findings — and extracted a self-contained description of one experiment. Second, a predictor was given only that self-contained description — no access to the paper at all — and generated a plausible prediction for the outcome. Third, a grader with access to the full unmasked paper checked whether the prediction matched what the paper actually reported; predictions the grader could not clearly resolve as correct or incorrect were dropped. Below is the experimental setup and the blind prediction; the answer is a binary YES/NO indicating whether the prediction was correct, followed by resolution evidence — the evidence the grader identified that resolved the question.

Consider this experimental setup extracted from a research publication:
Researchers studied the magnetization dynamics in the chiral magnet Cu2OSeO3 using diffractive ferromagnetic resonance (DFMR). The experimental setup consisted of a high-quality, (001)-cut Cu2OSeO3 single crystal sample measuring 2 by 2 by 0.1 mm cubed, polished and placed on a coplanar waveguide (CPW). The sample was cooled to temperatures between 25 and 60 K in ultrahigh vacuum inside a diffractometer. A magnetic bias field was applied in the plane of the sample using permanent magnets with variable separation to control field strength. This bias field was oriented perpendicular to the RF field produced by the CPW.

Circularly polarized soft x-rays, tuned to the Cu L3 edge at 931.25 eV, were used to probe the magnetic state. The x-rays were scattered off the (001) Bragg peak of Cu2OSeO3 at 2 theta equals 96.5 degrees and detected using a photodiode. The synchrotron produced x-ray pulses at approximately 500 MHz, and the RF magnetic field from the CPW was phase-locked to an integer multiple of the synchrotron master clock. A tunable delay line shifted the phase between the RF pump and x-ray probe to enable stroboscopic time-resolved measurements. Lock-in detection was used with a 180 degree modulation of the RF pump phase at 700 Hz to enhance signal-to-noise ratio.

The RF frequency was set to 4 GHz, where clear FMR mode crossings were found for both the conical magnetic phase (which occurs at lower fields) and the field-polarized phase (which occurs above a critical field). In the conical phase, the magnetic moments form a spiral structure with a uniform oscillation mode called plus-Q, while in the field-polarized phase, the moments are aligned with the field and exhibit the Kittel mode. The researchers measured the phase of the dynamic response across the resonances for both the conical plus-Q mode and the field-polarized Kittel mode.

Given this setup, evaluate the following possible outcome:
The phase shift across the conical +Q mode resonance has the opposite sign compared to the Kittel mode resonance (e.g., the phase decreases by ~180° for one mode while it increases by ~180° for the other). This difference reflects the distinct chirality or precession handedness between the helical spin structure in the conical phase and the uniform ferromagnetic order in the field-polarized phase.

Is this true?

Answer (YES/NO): NO